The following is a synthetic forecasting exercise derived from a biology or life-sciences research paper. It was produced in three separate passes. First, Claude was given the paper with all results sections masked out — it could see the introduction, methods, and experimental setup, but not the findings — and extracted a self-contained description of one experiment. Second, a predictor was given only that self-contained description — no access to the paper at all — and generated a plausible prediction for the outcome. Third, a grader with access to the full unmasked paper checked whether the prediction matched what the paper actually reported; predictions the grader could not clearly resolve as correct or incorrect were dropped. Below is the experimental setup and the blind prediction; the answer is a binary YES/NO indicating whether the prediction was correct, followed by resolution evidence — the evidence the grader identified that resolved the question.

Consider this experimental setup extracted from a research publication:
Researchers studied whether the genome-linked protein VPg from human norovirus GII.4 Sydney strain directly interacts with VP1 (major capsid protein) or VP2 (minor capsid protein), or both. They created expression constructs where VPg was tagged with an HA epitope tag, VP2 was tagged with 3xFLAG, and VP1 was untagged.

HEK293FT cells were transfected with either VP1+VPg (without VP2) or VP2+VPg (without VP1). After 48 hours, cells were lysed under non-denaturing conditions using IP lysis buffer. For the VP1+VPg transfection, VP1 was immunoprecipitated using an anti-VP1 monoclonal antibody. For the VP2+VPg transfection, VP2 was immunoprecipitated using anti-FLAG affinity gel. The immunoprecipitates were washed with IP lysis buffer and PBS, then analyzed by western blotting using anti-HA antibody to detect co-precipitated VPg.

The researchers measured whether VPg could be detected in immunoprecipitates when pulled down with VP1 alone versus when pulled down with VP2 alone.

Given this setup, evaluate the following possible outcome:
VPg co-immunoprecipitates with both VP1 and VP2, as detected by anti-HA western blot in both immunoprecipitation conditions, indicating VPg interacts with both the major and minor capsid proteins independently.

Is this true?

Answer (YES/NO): NO